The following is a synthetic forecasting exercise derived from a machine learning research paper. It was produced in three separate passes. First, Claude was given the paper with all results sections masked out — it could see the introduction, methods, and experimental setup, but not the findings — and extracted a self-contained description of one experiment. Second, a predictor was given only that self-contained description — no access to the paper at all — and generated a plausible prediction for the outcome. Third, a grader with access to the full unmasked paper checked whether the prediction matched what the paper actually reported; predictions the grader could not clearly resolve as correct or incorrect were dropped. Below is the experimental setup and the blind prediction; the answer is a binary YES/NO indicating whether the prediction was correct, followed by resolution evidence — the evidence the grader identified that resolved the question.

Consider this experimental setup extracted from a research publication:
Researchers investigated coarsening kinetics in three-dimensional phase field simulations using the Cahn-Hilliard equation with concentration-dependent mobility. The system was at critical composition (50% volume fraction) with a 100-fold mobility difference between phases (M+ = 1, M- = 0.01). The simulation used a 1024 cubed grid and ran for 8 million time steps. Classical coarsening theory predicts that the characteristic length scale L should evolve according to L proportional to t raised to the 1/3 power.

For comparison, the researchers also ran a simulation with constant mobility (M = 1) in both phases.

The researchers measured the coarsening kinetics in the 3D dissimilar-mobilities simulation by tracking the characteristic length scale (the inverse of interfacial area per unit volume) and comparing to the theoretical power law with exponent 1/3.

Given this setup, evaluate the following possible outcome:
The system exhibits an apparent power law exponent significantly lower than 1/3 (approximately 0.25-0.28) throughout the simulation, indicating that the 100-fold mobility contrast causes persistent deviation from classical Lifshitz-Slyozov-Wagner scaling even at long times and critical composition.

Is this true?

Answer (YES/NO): NO